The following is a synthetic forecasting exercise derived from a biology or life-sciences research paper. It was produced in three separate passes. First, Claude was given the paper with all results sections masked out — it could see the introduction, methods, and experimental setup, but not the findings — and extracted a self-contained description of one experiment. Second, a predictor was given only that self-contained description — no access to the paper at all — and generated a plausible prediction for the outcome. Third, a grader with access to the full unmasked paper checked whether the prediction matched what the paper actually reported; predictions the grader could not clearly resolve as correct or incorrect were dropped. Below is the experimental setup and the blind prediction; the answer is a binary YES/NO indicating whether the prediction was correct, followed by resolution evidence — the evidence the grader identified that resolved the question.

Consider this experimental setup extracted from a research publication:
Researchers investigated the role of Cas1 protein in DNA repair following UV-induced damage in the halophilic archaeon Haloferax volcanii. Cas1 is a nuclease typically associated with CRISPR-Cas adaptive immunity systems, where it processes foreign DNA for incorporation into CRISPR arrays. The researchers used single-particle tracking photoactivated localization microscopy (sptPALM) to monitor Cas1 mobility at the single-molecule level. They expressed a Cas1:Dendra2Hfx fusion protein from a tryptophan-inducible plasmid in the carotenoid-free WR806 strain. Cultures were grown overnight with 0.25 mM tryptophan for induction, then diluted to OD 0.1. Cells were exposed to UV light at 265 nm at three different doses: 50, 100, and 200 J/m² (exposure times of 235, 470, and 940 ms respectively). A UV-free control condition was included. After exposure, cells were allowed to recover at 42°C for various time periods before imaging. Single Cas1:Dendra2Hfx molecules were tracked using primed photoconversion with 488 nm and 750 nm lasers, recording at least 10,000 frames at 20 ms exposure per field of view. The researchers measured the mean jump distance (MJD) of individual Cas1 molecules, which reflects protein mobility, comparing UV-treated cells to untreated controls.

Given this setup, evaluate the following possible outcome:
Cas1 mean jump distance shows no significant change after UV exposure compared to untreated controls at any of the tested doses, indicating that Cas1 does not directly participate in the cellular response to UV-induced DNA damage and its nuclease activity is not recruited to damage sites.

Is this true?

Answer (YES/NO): NO